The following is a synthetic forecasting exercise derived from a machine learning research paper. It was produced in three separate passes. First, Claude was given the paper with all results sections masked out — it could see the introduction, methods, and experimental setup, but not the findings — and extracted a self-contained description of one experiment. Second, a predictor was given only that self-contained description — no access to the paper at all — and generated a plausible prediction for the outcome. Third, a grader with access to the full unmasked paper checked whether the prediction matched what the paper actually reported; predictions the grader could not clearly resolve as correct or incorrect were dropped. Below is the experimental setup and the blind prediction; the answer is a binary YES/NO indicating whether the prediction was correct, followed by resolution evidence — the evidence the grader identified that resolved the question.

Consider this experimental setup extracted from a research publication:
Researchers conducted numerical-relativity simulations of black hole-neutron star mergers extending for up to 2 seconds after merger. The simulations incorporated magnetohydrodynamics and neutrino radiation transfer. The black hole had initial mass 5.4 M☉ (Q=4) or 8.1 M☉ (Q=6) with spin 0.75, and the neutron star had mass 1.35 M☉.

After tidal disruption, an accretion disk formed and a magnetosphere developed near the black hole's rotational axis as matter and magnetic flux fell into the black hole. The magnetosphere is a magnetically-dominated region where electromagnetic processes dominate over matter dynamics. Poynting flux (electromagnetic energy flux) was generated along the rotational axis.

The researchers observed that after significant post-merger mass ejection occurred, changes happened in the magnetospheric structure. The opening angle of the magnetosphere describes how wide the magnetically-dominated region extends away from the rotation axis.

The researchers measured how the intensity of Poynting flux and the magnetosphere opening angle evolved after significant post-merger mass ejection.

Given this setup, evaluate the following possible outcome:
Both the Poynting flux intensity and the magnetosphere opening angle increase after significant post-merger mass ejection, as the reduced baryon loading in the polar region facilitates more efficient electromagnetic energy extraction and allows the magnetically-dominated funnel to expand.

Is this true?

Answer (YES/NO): NO